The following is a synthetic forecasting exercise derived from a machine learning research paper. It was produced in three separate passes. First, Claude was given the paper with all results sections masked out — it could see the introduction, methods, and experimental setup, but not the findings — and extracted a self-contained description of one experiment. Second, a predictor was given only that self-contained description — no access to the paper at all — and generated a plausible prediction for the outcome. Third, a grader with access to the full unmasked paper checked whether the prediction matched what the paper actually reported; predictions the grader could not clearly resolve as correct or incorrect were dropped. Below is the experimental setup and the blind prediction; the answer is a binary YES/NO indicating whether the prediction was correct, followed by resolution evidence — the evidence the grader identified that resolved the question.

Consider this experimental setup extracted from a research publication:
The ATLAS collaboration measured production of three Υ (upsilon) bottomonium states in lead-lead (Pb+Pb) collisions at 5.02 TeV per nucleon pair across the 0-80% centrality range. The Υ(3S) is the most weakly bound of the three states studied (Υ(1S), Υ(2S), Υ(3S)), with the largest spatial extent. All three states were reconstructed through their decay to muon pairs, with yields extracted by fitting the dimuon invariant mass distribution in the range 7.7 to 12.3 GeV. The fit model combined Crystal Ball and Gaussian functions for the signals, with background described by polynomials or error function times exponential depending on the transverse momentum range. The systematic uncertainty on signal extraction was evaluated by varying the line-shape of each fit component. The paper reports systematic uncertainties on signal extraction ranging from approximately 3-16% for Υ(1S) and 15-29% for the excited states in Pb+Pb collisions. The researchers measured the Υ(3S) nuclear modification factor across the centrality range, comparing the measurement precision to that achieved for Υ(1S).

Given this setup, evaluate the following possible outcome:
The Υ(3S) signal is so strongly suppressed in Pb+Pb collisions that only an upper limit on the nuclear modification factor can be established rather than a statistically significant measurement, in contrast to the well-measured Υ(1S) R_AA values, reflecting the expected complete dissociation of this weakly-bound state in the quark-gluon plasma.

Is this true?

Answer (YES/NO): NO